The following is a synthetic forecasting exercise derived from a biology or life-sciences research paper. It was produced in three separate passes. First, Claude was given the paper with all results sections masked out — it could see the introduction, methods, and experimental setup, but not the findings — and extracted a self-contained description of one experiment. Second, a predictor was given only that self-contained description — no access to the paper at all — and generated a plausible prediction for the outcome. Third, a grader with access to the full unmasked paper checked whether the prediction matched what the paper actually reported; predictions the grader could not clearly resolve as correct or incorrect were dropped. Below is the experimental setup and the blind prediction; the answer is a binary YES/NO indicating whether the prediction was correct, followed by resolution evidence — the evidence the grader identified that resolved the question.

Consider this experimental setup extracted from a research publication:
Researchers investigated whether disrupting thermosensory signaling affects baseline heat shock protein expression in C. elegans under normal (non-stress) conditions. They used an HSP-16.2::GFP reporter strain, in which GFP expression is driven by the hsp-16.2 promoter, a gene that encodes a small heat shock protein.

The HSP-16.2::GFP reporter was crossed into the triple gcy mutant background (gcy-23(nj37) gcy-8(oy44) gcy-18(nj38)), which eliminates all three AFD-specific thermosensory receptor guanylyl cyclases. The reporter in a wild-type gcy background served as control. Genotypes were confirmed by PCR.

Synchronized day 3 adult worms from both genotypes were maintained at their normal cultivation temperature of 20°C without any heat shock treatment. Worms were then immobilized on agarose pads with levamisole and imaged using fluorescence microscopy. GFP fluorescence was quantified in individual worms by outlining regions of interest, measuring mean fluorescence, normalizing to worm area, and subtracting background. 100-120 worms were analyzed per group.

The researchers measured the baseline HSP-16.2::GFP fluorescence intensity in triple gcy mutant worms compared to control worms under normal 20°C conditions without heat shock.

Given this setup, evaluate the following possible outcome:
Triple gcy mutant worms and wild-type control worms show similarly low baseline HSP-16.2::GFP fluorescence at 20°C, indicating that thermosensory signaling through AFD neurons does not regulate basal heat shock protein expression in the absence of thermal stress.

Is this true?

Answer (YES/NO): YES